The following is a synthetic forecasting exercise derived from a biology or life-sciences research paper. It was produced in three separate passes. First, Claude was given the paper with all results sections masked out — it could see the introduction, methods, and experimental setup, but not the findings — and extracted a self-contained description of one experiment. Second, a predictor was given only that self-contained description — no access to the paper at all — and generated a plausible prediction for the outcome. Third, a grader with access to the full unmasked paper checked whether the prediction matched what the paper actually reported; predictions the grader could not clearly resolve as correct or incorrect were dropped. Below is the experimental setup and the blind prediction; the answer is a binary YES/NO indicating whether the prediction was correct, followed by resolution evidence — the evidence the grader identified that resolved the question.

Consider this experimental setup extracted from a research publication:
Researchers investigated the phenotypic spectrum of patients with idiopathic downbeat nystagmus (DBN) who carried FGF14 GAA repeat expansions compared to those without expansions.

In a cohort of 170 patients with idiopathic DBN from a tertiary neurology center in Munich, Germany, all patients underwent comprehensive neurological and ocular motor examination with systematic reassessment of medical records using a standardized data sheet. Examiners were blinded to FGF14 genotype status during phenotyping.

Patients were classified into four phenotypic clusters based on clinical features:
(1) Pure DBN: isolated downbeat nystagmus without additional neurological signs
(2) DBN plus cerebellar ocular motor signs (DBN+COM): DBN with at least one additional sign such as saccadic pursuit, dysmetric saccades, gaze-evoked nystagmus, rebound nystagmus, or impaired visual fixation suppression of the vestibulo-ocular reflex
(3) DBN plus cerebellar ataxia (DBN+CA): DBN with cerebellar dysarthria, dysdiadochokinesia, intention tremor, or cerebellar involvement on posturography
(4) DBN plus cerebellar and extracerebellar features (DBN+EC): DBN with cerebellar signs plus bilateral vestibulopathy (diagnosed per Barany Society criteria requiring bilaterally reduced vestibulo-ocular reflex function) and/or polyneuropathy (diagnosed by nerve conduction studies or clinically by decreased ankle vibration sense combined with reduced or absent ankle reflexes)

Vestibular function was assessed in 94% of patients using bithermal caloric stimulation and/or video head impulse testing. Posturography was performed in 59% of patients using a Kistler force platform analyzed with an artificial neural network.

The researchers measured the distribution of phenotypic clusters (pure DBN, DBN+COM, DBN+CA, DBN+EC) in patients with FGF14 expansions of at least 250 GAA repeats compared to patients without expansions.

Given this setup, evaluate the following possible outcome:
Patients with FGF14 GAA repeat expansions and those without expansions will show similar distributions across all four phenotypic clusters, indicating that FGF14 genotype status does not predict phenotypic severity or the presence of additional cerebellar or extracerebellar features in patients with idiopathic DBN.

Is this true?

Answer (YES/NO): NO